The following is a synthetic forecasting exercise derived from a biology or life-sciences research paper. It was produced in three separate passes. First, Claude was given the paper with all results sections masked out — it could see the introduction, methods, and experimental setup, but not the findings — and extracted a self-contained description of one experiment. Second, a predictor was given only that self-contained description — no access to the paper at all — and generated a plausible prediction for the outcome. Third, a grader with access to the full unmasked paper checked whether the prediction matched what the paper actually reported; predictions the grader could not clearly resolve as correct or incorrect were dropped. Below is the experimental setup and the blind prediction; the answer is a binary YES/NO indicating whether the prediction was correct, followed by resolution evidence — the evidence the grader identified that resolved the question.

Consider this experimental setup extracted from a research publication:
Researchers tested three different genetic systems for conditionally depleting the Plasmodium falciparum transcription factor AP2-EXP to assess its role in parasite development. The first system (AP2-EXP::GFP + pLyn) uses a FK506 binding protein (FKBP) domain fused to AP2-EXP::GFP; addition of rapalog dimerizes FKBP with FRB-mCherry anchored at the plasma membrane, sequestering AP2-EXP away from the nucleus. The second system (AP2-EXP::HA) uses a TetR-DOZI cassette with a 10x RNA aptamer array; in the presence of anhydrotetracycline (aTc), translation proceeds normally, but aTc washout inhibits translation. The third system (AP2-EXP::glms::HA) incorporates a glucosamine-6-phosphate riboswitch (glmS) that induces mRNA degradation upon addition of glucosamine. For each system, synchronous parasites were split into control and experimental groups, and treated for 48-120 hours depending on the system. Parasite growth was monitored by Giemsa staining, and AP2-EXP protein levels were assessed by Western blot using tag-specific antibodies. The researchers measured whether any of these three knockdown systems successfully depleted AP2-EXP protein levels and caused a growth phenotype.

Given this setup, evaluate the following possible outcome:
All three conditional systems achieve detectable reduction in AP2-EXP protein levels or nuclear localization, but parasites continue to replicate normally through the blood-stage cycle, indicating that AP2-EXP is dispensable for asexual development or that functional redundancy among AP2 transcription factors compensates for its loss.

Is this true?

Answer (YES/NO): NO